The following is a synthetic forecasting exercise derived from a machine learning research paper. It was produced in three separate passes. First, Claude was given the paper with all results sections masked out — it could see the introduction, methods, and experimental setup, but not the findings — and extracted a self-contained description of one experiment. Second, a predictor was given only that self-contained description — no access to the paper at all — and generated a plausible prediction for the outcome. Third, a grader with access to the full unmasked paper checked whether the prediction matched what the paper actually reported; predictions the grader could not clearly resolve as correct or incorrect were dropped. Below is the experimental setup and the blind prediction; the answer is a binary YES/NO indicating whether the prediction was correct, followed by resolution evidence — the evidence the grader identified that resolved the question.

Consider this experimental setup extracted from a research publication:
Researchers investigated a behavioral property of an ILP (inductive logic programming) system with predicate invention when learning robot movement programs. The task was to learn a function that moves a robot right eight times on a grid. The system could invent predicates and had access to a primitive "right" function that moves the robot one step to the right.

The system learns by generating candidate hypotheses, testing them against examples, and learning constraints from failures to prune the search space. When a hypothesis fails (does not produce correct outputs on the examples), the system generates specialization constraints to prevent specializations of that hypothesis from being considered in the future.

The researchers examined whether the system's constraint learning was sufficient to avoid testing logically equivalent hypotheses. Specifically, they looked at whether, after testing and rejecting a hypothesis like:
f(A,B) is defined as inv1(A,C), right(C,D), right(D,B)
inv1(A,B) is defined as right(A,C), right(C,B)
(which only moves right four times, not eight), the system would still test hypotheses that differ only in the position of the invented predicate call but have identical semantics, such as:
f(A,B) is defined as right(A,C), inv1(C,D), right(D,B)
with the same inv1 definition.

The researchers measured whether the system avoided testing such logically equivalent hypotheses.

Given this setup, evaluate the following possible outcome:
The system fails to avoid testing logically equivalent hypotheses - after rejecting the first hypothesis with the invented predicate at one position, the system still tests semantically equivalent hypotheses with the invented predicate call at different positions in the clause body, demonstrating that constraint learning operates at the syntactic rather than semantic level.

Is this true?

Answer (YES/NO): YES